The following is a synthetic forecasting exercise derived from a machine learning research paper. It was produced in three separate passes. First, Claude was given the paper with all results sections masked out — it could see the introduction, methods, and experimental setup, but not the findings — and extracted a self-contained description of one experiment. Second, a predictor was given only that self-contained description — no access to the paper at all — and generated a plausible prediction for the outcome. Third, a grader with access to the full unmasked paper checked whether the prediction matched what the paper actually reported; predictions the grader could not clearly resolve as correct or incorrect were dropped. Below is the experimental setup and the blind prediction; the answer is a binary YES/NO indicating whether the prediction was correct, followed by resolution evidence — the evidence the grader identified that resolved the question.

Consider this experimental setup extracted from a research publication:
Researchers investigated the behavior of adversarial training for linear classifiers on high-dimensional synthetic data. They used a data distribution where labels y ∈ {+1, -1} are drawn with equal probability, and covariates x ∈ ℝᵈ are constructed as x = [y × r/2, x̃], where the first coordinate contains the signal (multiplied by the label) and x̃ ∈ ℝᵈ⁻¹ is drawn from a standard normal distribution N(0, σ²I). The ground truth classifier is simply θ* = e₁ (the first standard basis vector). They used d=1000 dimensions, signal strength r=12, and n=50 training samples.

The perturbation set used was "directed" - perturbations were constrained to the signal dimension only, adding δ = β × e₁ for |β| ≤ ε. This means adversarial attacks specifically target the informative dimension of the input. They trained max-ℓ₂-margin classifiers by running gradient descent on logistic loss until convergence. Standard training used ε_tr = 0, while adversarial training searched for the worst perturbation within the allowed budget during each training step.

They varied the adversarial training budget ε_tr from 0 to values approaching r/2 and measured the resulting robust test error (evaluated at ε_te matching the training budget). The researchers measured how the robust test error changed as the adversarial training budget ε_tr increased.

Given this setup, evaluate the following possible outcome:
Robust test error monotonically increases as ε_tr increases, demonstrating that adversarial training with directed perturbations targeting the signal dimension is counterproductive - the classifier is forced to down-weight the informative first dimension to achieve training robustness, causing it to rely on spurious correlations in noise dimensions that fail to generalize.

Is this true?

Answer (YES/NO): YES